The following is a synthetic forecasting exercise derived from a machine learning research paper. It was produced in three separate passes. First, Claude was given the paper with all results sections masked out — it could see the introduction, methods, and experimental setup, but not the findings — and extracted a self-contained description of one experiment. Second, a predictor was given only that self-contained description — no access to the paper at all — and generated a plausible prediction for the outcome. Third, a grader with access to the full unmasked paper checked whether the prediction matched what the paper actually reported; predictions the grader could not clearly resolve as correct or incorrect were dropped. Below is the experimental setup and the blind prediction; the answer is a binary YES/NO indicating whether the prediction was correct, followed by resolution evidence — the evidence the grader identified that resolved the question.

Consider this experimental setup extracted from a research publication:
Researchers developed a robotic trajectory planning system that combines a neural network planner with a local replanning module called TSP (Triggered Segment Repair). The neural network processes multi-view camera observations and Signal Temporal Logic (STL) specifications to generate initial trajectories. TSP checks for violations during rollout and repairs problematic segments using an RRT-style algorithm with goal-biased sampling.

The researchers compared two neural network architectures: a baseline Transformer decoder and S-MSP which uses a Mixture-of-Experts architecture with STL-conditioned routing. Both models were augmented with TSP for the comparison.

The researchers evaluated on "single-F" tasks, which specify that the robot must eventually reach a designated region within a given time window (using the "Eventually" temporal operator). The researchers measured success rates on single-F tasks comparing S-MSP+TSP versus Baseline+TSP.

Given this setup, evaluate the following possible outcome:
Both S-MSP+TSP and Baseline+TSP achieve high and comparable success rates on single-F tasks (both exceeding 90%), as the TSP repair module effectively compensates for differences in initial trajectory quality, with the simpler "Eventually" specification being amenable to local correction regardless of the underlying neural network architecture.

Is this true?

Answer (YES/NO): NO